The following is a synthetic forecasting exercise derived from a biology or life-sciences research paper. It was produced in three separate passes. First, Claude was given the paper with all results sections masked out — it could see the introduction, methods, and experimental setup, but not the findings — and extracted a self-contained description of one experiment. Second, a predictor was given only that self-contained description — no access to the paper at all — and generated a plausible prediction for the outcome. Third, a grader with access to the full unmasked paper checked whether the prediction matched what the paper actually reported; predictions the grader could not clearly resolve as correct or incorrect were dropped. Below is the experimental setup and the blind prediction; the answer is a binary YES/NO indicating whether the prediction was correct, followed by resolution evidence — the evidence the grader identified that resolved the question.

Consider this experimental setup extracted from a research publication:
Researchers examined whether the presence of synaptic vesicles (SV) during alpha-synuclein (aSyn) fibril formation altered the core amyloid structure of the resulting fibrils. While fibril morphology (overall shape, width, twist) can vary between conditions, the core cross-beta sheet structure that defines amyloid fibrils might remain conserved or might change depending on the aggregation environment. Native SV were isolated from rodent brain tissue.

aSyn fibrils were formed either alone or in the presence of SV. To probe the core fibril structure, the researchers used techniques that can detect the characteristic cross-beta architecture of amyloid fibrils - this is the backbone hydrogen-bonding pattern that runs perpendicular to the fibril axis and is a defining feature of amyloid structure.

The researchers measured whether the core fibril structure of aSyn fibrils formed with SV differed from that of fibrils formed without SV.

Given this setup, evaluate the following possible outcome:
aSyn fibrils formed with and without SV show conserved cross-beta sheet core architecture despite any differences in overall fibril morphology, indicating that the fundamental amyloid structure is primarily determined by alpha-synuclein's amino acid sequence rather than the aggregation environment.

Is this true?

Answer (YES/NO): YES